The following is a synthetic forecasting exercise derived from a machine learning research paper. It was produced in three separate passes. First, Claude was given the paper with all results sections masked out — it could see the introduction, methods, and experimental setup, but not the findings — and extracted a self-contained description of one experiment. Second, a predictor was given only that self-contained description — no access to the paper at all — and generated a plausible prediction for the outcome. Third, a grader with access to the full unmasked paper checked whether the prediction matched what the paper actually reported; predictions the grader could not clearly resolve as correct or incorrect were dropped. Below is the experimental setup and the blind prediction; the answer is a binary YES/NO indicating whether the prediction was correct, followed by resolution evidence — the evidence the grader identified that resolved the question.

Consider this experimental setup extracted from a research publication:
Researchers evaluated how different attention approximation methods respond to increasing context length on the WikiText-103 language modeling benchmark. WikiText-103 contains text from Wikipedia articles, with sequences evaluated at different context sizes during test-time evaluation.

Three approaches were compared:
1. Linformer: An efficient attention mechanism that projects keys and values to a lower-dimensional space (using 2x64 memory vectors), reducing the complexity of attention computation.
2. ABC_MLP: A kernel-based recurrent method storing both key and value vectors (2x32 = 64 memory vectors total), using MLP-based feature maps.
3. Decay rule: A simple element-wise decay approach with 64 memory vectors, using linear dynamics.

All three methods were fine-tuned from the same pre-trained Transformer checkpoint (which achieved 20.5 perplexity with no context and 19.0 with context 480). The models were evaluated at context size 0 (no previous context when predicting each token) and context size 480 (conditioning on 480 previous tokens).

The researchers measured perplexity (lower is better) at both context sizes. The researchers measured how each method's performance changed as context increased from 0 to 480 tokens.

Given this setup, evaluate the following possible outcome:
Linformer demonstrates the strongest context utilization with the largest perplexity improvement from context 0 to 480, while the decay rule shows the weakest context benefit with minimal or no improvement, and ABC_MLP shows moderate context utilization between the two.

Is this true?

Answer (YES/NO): NO